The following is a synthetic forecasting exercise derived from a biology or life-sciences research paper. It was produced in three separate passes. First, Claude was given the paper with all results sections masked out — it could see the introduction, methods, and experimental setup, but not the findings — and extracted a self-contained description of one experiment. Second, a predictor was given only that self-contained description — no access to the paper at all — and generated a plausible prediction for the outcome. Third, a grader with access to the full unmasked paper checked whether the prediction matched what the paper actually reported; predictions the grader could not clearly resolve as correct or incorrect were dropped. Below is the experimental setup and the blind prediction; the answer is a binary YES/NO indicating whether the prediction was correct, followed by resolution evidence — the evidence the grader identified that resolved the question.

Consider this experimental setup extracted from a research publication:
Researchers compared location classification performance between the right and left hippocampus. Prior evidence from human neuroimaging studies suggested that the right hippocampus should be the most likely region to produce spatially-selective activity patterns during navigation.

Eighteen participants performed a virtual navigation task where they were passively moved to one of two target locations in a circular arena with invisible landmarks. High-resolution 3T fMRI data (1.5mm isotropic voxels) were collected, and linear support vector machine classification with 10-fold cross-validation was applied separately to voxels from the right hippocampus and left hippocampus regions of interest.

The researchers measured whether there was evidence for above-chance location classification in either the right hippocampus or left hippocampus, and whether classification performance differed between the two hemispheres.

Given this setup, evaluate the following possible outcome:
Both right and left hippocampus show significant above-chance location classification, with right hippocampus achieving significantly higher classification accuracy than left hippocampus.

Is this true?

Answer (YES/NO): NO